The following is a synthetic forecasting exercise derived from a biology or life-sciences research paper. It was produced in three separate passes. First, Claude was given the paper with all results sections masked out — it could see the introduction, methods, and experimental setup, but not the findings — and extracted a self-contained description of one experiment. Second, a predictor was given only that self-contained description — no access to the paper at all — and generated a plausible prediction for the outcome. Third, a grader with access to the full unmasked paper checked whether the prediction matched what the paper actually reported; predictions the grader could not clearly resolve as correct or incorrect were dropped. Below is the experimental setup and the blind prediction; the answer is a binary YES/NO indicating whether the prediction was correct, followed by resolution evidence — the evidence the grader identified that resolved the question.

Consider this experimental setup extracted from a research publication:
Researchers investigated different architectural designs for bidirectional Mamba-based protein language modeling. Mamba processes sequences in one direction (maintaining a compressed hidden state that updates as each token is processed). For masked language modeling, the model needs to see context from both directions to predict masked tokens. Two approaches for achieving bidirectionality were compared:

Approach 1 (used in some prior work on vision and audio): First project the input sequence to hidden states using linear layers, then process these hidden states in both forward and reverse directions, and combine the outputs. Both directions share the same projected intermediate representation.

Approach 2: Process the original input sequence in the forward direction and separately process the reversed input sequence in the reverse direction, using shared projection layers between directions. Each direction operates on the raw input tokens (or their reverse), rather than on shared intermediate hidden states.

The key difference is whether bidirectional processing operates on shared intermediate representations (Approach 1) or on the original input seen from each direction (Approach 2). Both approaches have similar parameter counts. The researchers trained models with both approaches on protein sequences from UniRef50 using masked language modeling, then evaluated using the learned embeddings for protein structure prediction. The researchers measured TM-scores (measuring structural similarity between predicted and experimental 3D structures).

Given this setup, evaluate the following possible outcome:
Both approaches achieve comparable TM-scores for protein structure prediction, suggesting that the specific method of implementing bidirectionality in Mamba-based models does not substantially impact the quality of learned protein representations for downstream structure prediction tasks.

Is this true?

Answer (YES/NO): NO